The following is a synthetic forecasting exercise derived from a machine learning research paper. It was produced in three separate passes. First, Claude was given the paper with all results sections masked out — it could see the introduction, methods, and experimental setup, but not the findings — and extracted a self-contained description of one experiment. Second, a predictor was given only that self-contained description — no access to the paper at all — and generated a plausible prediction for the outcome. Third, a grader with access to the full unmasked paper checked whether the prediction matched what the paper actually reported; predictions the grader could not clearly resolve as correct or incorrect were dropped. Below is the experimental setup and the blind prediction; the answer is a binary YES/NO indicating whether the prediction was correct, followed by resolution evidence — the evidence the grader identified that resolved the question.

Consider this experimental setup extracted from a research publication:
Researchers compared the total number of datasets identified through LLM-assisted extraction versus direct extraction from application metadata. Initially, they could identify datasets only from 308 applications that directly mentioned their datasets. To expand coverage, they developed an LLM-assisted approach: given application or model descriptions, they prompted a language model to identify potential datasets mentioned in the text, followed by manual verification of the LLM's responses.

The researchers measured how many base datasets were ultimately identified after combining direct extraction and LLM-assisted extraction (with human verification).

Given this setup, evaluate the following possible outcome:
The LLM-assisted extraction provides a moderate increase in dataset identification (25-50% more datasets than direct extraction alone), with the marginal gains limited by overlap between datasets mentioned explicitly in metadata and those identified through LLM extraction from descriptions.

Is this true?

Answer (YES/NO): NO